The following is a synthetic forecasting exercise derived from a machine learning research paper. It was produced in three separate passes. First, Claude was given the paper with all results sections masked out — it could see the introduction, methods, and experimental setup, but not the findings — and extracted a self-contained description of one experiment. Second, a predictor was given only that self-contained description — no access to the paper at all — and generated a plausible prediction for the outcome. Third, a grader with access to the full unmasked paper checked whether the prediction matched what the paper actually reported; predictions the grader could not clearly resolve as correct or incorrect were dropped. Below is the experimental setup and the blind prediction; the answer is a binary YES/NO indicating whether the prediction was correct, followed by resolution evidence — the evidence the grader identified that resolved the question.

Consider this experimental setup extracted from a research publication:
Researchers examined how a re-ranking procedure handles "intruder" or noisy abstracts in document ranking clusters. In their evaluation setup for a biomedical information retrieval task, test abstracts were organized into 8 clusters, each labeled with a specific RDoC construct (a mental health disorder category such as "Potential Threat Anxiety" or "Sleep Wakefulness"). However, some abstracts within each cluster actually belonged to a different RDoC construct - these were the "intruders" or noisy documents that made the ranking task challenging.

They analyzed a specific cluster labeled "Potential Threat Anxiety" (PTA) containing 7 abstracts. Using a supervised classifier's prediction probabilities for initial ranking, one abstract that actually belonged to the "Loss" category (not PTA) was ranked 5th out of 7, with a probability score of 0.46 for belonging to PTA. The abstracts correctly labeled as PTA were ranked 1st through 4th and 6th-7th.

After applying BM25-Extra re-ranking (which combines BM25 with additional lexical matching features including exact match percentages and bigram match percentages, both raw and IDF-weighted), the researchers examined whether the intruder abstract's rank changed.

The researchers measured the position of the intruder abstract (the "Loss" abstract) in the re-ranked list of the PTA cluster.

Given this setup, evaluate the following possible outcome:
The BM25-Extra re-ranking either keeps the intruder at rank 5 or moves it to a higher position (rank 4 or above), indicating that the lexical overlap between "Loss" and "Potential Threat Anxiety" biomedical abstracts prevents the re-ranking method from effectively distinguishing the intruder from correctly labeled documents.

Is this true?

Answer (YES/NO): NO